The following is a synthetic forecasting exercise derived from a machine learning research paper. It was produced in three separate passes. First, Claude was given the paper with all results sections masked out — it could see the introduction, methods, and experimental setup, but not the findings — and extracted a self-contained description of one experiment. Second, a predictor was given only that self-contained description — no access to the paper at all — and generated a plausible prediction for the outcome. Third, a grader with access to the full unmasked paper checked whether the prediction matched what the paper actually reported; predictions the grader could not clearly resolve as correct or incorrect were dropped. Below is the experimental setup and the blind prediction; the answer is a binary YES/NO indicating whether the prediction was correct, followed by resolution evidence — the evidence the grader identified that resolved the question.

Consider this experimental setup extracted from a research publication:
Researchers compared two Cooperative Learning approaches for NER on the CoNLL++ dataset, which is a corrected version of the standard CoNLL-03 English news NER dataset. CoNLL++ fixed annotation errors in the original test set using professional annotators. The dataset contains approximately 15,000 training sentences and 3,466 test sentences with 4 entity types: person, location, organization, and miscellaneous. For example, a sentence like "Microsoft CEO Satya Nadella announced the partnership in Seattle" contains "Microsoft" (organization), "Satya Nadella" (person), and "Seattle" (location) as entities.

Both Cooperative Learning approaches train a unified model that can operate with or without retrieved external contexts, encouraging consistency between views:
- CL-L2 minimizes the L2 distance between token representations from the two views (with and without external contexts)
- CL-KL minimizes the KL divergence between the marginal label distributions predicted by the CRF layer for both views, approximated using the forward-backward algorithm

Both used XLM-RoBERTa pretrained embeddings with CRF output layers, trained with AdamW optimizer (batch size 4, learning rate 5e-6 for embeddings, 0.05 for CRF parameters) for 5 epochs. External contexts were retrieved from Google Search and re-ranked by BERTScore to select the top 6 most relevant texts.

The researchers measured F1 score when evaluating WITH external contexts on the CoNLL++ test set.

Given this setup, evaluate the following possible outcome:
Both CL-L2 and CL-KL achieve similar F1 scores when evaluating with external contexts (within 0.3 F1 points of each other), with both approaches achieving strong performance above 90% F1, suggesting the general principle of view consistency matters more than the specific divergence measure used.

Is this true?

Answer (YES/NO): YES